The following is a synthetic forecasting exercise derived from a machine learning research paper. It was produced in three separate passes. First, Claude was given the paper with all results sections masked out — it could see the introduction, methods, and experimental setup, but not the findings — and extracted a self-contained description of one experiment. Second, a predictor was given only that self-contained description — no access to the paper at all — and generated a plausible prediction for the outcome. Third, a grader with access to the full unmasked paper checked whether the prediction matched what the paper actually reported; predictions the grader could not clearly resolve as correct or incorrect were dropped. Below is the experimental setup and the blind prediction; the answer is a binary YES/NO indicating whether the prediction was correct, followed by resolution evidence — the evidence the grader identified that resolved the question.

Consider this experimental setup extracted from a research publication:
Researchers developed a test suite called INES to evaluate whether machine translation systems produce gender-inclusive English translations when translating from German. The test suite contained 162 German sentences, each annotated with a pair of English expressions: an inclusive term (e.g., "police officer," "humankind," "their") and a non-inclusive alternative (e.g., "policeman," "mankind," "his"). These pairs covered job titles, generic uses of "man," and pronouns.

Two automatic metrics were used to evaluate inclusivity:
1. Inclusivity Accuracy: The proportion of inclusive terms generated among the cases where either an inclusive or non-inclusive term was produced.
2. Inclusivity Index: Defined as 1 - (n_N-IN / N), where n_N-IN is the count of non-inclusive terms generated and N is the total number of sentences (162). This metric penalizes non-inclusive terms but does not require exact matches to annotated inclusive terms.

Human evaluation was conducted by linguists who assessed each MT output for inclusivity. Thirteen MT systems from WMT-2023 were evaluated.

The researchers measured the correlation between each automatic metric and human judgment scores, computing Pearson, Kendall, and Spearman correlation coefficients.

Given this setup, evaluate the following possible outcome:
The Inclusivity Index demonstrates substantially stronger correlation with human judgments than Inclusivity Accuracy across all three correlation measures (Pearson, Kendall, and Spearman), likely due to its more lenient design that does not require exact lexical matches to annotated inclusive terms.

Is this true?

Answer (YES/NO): NO